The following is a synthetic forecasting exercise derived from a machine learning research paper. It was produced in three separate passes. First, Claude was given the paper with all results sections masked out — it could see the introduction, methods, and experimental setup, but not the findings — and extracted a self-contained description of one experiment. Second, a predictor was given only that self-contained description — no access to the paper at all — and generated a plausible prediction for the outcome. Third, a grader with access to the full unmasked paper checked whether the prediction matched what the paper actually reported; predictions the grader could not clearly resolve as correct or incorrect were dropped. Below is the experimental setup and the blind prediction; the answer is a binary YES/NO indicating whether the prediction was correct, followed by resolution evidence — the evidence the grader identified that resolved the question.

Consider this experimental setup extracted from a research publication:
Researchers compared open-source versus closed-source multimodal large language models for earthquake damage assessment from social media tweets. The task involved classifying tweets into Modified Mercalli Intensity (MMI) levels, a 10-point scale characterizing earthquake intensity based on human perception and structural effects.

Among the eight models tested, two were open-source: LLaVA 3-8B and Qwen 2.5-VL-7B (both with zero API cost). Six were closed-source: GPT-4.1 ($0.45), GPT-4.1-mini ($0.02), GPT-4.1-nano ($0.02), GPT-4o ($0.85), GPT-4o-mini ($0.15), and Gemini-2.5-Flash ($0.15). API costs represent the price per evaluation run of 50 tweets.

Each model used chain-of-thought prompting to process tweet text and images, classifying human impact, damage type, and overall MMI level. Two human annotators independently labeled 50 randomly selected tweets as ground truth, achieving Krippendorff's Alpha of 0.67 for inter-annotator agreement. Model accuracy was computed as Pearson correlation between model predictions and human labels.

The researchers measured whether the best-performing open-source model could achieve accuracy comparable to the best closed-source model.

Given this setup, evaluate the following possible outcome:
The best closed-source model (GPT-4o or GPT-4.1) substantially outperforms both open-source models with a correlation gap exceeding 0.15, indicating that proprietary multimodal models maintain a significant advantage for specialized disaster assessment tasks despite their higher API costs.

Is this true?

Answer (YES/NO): YES